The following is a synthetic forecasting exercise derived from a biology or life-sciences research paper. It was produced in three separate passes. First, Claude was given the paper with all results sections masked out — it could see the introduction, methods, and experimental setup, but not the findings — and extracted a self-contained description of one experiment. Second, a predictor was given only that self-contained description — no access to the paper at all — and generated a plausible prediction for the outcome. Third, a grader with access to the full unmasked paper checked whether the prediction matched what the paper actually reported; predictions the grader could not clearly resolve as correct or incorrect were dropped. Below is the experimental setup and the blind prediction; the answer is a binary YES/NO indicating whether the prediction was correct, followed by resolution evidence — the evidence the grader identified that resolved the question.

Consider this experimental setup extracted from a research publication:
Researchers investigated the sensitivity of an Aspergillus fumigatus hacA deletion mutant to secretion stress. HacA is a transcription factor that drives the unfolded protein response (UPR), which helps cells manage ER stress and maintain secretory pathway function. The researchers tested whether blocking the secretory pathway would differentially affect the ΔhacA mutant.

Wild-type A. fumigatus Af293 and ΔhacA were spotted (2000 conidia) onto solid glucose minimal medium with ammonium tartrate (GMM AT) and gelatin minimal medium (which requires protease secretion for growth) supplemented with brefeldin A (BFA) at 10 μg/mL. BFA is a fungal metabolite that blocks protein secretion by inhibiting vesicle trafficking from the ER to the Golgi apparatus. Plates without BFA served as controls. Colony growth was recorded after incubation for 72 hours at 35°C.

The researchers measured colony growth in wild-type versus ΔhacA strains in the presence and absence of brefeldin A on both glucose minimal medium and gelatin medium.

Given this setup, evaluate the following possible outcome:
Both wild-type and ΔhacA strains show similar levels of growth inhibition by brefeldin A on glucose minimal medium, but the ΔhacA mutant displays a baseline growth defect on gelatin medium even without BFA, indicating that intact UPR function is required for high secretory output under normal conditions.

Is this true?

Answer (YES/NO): NO